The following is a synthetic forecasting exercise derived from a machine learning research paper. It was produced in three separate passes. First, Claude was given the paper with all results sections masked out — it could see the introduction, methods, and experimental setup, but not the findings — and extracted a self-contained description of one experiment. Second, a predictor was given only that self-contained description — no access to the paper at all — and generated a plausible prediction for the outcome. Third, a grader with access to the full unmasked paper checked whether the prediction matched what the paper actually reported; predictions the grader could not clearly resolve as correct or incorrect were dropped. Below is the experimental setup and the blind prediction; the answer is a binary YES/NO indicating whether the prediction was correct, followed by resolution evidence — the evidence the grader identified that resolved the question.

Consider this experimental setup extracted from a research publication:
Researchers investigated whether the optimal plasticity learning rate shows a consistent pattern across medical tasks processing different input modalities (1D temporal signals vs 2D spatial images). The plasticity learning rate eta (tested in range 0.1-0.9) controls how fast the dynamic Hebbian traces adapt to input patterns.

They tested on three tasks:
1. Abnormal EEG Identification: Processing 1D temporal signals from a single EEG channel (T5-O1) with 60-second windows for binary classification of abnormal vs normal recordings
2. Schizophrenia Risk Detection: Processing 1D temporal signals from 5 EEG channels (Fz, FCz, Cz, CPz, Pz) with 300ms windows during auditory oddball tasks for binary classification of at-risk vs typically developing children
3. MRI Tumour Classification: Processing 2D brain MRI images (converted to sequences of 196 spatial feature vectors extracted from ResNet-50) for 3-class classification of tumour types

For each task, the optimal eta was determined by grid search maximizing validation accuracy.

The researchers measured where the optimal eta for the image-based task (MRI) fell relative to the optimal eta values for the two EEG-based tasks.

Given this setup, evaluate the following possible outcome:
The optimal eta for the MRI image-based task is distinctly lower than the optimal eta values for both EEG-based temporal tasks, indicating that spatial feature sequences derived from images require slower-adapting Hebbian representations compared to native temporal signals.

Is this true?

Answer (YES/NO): NO